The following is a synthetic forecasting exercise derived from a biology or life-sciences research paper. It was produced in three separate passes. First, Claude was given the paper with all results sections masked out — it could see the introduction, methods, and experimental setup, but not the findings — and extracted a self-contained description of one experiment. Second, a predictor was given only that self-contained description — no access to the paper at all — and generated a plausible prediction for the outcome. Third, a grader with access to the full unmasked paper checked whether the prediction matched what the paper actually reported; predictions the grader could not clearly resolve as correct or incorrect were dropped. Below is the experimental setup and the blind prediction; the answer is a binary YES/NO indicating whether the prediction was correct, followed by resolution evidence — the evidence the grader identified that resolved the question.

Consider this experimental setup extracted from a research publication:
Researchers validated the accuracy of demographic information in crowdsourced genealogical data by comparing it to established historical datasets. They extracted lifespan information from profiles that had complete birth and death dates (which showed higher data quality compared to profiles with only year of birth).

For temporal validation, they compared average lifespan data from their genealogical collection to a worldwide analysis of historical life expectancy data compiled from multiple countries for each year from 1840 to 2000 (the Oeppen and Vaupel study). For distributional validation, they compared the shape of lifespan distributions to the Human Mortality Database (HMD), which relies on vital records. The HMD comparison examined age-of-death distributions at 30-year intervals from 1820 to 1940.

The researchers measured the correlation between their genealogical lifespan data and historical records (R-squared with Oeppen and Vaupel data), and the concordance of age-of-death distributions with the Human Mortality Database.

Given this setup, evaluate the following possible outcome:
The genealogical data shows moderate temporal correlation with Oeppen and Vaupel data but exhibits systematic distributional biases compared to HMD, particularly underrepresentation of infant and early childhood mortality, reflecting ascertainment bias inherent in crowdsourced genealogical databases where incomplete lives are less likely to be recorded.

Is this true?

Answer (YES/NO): NO